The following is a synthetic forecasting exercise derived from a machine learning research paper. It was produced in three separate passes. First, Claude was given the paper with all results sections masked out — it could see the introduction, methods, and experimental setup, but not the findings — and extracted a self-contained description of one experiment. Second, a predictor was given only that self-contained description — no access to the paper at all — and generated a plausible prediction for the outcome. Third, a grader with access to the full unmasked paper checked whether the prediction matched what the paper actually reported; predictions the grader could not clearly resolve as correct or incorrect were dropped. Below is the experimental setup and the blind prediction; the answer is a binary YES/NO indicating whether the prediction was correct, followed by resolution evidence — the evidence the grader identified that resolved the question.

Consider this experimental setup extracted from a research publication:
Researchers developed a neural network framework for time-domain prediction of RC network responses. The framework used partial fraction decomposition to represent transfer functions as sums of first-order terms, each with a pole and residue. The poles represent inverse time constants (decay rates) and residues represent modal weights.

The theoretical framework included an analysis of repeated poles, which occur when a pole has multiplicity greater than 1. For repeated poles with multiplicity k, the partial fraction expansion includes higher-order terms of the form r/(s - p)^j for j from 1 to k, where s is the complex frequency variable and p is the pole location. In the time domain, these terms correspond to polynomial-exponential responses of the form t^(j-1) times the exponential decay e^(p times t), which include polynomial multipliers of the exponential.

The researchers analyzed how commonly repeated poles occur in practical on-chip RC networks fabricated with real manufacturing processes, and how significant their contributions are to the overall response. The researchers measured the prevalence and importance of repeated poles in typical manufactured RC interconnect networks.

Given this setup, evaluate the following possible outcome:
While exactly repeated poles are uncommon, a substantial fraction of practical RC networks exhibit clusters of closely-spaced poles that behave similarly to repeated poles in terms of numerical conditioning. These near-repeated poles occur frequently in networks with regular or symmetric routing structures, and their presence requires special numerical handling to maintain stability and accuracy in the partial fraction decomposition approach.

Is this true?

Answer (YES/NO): NO